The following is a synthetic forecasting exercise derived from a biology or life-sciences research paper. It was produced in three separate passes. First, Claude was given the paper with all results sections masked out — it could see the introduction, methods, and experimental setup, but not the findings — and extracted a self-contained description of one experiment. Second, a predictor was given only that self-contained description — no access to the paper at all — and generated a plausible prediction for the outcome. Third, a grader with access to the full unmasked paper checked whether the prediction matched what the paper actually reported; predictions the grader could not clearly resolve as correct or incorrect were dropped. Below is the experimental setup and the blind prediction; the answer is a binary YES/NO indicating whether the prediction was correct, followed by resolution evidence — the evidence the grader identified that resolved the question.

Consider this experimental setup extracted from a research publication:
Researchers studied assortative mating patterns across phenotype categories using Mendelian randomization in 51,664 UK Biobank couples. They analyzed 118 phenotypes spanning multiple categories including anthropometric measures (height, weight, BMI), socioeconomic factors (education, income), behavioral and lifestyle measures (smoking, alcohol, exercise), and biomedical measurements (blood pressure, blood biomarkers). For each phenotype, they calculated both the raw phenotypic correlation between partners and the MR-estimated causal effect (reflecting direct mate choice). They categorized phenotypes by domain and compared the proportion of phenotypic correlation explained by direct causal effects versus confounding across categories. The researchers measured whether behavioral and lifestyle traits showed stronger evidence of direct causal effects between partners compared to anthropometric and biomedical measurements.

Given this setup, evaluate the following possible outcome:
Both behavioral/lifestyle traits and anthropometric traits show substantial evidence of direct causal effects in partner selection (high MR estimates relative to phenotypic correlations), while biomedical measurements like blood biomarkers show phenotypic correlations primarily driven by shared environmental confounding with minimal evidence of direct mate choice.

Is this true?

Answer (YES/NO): YES